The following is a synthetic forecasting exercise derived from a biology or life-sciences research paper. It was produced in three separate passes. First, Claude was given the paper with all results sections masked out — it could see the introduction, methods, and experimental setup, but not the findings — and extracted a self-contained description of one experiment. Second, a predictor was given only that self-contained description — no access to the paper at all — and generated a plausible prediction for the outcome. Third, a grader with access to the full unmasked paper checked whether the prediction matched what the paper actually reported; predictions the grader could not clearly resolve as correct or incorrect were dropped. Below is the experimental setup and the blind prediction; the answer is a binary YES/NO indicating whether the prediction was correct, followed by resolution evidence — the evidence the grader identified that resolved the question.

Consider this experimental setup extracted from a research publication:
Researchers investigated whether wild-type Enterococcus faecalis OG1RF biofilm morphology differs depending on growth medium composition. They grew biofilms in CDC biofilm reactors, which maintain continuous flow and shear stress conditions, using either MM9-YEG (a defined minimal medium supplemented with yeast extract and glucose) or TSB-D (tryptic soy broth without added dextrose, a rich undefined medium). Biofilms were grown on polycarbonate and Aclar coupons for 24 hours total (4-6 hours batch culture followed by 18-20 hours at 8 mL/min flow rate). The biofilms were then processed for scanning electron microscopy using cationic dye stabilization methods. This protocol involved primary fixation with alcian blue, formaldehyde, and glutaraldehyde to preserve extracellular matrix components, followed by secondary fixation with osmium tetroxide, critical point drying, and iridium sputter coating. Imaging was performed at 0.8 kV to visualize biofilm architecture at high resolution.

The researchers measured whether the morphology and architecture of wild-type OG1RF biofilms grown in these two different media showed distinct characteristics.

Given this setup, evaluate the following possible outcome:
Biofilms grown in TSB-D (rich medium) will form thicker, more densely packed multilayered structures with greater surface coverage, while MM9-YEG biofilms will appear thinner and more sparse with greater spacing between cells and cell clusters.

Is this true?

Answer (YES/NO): NO